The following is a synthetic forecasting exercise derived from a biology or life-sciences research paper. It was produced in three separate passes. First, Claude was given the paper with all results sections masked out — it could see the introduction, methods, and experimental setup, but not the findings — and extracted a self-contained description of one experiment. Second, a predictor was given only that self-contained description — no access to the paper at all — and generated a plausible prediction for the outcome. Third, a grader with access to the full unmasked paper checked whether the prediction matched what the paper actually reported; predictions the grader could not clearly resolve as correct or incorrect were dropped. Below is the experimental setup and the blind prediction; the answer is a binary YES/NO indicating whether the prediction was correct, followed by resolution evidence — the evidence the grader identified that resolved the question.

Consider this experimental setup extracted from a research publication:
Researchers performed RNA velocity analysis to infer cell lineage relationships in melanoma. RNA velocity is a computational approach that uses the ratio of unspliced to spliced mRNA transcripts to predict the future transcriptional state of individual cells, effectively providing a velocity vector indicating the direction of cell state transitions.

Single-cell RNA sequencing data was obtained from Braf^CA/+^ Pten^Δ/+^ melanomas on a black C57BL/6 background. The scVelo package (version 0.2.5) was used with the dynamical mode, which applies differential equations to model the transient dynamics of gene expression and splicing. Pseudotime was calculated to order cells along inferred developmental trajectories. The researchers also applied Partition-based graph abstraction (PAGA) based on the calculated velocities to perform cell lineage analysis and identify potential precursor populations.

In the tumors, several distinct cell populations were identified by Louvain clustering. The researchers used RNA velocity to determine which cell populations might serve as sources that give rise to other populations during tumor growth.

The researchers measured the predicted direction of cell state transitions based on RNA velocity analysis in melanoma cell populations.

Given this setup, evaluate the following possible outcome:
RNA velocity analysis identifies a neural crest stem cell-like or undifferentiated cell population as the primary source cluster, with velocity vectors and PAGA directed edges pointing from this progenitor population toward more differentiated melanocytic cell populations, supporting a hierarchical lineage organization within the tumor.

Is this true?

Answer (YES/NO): NO